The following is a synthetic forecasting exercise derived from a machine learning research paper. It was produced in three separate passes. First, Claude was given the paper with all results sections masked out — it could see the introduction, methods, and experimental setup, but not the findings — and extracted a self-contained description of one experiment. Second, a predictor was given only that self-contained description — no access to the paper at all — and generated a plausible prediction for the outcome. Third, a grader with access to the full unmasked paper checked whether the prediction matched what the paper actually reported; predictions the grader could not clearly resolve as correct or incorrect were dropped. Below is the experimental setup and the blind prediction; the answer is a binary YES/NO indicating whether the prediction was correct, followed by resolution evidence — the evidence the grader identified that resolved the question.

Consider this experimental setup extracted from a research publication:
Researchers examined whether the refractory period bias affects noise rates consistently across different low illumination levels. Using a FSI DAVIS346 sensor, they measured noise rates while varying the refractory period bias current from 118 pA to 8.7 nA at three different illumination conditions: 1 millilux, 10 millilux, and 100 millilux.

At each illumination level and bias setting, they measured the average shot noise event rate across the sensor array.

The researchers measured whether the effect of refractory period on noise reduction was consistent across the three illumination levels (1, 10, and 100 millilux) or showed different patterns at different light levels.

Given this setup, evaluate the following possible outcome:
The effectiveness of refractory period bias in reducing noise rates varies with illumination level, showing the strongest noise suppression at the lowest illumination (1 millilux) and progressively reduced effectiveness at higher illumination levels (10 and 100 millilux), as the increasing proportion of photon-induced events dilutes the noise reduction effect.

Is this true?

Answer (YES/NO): NO